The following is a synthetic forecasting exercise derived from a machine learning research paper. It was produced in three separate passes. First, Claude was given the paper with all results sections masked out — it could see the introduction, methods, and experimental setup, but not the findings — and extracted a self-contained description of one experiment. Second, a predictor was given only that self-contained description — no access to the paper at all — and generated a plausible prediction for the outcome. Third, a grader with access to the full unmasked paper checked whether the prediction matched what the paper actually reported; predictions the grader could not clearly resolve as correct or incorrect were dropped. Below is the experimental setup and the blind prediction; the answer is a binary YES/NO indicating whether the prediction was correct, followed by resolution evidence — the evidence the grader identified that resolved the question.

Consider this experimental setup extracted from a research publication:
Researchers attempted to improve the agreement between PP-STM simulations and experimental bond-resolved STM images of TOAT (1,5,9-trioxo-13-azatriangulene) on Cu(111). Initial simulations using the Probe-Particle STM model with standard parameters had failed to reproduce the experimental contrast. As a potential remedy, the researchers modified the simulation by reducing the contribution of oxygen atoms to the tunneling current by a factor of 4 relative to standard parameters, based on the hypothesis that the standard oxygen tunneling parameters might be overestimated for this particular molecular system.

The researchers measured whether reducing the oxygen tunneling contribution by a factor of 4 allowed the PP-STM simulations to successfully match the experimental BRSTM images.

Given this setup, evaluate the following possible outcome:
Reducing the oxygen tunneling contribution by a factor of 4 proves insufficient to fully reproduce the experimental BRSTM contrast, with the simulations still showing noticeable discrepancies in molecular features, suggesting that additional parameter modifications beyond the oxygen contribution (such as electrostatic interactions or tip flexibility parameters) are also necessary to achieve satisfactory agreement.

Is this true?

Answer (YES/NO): YES